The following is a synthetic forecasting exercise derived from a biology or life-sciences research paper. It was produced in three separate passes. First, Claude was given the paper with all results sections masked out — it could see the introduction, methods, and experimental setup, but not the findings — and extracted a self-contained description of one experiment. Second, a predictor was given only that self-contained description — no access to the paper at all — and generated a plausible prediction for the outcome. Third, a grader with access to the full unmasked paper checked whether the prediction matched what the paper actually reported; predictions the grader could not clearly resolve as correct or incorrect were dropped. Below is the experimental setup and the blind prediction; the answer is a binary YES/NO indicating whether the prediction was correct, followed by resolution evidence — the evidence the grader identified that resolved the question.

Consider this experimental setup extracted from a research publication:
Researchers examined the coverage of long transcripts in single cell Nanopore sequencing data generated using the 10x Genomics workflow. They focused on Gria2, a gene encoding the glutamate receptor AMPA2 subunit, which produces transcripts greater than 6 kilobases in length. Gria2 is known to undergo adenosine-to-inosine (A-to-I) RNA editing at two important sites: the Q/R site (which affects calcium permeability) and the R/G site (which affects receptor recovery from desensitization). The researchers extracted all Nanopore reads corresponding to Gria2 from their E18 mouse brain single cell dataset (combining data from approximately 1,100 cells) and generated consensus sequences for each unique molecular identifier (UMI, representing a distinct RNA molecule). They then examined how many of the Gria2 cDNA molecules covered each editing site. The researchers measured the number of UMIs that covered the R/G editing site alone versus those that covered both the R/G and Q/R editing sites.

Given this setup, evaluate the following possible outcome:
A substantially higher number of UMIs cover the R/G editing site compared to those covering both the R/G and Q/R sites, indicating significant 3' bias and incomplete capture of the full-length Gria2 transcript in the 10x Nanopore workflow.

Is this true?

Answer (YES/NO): YES